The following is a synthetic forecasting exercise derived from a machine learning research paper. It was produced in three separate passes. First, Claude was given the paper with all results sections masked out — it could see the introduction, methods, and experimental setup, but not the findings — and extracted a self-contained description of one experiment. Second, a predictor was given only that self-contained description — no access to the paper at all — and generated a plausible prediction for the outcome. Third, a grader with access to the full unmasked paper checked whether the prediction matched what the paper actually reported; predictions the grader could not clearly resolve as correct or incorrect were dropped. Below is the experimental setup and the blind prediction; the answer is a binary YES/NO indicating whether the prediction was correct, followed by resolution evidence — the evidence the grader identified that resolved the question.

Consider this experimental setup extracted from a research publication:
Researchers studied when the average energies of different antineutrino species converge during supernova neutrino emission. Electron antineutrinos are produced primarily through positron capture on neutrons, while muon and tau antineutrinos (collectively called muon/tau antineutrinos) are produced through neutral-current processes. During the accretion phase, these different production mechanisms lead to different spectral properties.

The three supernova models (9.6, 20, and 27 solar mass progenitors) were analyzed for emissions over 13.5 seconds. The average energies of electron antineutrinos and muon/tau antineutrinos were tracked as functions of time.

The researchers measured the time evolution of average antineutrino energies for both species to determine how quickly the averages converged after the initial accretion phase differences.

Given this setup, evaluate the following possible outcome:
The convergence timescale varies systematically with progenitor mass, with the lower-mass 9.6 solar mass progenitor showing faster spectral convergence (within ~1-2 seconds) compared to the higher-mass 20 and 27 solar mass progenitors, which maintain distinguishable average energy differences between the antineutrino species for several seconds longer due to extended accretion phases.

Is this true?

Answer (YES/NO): NO